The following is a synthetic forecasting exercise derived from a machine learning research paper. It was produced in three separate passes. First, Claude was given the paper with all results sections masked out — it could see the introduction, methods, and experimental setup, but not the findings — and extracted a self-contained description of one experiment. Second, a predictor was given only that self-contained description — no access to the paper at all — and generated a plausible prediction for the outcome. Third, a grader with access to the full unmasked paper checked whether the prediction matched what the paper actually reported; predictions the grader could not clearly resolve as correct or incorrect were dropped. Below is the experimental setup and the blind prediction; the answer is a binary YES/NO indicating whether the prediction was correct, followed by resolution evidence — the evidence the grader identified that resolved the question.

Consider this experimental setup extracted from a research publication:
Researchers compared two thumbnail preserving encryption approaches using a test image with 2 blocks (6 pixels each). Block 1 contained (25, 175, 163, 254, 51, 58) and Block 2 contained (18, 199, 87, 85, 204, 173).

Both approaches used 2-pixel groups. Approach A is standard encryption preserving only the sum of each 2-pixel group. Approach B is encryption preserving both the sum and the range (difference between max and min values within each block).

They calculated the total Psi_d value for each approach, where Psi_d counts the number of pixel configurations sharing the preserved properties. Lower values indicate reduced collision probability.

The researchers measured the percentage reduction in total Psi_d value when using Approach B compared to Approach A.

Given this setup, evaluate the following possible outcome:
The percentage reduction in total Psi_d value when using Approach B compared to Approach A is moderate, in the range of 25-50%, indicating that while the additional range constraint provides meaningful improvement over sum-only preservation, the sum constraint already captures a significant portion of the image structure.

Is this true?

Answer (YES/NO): YES